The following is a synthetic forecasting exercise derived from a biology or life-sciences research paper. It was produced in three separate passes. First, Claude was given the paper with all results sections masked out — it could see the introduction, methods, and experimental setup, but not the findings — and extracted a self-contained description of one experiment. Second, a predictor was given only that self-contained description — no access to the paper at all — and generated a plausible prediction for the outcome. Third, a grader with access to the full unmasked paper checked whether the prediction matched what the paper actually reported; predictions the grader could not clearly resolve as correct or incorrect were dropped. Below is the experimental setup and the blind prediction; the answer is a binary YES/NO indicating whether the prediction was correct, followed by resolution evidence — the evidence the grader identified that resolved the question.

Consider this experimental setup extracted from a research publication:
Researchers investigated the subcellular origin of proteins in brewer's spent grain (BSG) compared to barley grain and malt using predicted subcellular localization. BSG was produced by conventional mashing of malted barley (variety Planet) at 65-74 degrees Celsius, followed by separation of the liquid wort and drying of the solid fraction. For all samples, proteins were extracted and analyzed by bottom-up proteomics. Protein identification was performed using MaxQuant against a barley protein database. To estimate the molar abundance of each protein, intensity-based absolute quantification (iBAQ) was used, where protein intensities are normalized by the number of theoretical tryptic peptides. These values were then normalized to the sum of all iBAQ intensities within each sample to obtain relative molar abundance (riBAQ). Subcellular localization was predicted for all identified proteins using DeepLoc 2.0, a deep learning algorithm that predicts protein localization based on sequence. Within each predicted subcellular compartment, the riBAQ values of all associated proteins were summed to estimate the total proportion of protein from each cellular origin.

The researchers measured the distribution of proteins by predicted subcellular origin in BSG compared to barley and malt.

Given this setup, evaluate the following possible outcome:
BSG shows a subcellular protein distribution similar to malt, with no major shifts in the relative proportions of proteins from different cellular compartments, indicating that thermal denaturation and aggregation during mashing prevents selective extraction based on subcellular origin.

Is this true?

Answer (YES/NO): NO